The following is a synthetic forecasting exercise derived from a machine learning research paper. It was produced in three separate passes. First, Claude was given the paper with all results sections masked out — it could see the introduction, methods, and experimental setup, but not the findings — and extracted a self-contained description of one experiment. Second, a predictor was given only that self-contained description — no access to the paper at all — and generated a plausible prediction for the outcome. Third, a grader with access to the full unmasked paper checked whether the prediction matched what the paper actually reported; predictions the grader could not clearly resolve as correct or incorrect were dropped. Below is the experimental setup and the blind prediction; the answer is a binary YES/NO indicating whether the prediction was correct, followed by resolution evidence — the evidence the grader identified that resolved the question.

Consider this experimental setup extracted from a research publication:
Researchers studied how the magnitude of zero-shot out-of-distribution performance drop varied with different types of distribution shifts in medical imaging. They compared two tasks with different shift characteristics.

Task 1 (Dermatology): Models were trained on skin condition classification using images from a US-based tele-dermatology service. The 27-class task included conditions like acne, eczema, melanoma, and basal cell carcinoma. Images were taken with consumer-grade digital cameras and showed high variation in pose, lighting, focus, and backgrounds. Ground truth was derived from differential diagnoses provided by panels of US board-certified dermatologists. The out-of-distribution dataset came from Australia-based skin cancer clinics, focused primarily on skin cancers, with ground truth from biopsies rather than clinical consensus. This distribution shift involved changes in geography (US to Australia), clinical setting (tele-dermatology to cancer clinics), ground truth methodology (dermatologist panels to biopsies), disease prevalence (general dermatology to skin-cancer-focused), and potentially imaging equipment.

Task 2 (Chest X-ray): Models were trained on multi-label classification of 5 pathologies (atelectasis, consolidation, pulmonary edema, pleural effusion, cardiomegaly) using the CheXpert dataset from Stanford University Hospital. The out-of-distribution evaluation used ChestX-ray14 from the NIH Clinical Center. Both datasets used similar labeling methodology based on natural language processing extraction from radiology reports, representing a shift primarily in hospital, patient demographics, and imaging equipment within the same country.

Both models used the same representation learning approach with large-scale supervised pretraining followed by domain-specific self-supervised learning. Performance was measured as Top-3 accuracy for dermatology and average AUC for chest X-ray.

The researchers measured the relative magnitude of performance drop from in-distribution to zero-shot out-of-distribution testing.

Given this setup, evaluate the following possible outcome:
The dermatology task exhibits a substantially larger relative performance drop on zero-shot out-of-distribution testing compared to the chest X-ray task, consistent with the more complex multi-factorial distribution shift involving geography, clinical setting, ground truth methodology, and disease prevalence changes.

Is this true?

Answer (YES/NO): YES